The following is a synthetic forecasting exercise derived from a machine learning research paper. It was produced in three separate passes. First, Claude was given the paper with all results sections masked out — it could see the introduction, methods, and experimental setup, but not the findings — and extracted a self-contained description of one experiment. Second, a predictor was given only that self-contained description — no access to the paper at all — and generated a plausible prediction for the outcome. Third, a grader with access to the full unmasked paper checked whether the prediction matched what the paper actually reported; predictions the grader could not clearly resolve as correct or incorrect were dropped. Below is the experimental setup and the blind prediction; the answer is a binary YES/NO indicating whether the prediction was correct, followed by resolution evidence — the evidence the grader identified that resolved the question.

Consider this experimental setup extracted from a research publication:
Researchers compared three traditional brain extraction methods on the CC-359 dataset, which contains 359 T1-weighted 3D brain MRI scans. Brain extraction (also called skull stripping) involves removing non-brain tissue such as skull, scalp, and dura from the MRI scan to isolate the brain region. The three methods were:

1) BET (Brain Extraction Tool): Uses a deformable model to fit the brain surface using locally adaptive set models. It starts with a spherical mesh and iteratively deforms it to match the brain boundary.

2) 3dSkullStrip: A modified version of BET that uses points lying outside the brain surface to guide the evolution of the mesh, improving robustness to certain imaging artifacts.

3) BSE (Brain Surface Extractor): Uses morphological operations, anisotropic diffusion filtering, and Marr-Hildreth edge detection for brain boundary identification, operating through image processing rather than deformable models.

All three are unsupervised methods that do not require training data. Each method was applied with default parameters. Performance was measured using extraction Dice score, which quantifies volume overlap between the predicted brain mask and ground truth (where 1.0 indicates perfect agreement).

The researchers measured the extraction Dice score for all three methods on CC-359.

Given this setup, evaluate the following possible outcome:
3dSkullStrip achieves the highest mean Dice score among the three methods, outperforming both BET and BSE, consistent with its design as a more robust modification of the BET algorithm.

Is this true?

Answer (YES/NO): YES